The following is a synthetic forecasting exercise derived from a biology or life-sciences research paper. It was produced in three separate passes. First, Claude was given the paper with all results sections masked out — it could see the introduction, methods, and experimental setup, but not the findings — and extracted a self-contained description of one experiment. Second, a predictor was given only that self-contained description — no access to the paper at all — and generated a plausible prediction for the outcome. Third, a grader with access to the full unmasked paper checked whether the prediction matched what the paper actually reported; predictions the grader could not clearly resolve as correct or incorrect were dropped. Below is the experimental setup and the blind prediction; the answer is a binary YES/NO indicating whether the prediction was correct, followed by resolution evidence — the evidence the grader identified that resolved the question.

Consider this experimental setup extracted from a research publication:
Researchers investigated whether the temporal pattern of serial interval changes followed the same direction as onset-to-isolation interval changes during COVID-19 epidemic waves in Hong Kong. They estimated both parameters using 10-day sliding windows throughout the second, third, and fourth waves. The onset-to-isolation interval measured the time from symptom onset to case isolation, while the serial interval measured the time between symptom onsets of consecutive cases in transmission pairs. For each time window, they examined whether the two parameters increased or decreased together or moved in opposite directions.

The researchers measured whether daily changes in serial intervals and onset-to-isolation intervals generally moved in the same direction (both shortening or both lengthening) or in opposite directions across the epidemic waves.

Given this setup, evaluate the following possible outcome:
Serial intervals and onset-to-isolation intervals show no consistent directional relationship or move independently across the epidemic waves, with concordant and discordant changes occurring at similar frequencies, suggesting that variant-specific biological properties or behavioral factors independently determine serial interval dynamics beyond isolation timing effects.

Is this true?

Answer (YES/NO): NO